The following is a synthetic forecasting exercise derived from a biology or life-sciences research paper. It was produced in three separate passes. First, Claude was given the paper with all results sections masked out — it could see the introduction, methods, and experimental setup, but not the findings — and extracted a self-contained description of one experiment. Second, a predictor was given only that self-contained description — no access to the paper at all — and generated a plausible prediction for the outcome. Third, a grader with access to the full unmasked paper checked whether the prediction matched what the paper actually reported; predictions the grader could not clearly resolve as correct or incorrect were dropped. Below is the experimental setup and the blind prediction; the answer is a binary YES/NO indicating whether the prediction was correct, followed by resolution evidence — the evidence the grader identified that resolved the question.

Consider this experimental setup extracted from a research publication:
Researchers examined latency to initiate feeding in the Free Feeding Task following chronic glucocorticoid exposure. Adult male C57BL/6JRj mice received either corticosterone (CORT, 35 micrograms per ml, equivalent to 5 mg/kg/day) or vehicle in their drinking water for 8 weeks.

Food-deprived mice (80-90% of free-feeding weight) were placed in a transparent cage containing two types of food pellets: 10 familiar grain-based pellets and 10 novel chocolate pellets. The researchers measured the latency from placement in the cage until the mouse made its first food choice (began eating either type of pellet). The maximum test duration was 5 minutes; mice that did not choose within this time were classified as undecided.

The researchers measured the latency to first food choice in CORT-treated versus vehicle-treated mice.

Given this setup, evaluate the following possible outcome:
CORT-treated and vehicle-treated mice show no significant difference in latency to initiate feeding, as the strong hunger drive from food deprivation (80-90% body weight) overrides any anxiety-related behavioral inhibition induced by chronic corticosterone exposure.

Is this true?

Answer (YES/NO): NO